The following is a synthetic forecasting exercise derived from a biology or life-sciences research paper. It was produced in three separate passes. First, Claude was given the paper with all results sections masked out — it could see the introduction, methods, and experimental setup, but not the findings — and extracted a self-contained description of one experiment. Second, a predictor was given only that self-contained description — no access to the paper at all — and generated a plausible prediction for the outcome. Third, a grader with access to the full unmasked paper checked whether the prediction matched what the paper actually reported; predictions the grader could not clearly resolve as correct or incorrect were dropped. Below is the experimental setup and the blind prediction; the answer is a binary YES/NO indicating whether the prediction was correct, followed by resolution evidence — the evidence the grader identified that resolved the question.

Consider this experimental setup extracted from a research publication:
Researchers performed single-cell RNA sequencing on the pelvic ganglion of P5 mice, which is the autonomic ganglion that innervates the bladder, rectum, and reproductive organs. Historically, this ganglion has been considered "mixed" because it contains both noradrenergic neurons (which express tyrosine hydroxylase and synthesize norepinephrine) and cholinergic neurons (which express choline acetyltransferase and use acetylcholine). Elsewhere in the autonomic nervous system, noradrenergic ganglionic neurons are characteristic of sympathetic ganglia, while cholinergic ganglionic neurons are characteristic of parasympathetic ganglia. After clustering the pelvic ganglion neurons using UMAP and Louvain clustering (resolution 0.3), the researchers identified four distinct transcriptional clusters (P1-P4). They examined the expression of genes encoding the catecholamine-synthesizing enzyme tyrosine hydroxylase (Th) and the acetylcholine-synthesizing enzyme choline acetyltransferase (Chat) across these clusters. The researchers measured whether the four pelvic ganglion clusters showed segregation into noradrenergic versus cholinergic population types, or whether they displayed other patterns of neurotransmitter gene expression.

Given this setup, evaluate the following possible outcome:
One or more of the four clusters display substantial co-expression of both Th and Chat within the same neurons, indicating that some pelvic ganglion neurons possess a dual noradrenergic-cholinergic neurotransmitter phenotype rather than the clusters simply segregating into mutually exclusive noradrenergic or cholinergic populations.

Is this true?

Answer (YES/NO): NO